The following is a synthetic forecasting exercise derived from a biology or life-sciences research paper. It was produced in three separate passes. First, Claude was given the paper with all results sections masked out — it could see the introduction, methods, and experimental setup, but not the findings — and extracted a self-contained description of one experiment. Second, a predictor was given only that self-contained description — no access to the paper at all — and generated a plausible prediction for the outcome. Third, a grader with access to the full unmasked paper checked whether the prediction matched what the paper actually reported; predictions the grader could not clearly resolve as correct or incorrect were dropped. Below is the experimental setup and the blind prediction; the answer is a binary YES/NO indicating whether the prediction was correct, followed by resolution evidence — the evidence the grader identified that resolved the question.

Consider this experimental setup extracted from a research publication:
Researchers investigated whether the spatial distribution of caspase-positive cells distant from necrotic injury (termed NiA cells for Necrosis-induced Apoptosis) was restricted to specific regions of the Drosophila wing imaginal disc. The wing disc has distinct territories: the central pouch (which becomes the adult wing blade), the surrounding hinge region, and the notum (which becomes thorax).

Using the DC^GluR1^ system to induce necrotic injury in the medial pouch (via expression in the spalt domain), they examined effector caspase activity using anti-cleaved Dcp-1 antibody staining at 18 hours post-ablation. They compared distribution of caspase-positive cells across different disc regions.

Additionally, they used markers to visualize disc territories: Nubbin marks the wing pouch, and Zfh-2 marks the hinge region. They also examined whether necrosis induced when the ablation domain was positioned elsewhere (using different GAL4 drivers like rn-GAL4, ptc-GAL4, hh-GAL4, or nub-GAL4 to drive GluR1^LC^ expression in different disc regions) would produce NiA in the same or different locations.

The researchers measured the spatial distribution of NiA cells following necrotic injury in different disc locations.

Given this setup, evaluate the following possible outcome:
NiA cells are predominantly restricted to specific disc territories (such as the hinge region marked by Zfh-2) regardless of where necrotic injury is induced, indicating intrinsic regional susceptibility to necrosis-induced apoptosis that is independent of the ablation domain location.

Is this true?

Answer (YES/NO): NO